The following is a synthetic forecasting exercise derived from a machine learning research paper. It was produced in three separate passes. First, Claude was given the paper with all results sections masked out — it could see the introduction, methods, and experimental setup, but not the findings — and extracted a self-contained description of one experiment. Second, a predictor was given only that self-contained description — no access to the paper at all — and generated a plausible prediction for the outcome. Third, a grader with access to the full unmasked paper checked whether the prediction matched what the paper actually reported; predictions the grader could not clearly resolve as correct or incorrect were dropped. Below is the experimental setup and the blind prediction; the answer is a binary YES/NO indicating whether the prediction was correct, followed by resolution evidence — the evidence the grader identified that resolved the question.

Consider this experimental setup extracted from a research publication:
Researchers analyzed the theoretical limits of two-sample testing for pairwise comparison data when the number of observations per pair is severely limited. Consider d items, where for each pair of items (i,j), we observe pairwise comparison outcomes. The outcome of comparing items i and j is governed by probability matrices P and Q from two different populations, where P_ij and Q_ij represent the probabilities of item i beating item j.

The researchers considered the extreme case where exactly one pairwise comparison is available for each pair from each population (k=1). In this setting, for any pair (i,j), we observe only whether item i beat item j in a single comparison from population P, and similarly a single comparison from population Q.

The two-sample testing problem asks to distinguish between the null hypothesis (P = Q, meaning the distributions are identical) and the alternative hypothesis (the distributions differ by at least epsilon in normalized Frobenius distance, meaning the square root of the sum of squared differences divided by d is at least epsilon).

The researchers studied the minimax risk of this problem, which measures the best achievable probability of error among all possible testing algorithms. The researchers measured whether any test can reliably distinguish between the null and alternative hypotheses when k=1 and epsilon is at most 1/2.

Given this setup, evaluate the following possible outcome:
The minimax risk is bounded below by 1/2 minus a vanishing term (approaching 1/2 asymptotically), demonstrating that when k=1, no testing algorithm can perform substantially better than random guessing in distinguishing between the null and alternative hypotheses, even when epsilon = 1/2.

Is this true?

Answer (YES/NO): NO